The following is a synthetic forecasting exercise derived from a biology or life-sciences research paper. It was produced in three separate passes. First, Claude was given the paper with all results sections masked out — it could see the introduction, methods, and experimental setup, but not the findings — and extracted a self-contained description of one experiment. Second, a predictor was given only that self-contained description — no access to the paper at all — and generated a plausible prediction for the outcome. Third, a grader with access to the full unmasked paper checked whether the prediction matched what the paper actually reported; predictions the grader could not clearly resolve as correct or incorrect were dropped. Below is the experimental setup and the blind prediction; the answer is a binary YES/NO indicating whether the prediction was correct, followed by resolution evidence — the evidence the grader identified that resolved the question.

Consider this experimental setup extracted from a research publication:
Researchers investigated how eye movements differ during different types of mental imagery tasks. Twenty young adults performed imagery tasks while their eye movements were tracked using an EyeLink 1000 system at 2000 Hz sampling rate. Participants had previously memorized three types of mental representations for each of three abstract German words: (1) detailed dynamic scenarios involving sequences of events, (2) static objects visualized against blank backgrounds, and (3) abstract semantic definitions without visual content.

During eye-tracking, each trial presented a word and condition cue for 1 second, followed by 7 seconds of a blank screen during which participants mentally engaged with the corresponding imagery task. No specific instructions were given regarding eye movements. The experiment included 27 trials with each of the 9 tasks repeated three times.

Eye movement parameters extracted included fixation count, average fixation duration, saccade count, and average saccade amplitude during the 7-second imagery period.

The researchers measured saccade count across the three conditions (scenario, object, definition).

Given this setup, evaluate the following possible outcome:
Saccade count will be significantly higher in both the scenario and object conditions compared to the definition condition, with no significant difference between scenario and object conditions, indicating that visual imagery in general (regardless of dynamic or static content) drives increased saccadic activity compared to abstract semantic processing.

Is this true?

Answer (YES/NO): NO